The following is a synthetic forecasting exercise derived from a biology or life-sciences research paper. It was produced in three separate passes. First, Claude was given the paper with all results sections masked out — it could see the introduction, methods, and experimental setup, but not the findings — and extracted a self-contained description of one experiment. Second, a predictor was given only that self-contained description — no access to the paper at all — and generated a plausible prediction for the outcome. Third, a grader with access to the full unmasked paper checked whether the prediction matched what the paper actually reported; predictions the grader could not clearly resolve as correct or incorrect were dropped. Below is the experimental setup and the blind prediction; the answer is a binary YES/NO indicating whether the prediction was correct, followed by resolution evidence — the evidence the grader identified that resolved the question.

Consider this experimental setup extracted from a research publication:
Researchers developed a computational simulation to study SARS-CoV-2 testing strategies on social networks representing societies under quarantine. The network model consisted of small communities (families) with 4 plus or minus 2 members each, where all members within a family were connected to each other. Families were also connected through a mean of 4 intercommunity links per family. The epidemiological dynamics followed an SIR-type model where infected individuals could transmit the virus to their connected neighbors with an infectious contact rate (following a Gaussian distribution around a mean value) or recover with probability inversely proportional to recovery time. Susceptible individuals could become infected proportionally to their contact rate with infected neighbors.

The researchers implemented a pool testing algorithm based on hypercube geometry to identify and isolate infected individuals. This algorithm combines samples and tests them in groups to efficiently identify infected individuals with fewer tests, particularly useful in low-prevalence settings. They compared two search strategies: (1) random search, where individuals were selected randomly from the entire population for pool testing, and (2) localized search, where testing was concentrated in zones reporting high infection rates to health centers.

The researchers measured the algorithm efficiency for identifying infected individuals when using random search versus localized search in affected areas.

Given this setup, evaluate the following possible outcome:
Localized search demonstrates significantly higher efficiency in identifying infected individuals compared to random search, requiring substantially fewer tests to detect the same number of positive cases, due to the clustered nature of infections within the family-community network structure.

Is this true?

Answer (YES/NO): YES